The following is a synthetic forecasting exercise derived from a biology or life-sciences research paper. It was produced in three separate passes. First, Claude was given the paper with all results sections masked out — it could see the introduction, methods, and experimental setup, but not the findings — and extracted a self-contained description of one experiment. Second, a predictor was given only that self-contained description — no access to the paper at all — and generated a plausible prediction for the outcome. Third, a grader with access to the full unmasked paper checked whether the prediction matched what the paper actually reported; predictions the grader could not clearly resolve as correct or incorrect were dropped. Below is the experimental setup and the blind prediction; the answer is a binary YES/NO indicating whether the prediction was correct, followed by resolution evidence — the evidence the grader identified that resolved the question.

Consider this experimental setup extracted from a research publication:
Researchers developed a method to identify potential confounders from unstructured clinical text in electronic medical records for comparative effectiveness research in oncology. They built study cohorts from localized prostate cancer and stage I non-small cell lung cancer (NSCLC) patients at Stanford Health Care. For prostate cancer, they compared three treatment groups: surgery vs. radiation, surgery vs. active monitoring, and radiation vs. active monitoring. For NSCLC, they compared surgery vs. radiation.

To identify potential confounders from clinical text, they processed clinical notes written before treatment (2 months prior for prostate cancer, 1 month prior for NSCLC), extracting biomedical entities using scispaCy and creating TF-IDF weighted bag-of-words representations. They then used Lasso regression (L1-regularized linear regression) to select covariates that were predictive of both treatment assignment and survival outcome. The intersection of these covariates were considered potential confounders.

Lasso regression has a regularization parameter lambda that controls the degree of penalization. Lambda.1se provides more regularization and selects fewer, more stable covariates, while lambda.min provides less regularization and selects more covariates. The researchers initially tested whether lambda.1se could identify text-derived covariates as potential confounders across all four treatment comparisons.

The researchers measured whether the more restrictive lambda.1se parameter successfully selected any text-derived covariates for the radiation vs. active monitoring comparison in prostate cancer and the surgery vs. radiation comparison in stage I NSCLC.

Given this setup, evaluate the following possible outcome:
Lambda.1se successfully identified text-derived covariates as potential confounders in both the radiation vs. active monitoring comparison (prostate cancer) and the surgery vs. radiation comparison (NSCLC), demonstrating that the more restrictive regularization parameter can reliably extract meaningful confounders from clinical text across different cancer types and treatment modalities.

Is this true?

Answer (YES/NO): NO